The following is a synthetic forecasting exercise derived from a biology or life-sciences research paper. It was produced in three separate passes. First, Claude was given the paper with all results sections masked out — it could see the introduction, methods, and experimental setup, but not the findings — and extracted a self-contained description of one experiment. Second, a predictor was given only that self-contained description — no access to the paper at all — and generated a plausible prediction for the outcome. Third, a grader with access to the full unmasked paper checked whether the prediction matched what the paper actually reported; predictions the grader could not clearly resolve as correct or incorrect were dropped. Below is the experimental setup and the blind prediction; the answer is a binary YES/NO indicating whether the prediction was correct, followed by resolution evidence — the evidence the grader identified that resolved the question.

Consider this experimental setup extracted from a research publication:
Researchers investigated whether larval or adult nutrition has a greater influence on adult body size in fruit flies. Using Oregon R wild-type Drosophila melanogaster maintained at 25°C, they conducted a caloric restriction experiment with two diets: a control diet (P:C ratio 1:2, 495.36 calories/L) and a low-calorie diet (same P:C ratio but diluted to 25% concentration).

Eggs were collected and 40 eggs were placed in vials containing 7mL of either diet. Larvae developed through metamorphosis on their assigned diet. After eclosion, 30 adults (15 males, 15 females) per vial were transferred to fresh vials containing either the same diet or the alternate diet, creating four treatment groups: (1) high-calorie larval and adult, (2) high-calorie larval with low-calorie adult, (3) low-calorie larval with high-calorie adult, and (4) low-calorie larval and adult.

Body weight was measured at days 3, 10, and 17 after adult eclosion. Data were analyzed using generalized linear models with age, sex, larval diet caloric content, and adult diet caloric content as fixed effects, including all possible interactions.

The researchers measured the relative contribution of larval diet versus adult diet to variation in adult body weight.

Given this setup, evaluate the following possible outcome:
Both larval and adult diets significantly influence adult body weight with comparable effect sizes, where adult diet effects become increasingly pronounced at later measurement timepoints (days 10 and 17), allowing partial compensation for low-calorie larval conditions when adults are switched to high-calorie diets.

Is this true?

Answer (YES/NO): NO